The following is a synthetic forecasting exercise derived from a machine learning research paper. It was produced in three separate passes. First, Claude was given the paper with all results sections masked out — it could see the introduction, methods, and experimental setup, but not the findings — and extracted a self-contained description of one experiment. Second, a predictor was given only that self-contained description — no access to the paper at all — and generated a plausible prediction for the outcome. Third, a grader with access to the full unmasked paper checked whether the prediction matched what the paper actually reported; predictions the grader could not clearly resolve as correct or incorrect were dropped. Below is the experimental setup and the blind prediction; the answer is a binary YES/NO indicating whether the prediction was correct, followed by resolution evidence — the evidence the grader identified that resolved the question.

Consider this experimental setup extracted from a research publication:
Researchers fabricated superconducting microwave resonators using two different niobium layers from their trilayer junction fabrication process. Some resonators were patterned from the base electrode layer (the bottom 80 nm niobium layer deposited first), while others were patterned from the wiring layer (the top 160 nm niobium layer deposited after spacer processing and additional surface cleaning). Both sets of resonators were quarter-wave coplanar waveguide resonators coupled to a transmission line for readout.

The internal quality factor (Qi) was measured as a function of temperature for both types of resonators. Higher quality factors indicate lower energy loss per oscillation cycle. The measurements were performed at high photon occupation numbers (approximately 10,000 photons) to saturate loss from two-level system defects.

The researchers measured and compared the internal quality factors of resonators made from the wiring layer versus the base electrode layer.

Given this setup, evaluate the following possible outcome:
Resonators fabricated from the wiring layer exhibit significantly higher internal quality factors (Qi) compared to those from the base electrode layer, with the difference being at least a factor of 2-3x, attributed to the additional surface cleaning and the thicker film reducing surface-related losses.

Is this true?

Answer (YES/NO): NO